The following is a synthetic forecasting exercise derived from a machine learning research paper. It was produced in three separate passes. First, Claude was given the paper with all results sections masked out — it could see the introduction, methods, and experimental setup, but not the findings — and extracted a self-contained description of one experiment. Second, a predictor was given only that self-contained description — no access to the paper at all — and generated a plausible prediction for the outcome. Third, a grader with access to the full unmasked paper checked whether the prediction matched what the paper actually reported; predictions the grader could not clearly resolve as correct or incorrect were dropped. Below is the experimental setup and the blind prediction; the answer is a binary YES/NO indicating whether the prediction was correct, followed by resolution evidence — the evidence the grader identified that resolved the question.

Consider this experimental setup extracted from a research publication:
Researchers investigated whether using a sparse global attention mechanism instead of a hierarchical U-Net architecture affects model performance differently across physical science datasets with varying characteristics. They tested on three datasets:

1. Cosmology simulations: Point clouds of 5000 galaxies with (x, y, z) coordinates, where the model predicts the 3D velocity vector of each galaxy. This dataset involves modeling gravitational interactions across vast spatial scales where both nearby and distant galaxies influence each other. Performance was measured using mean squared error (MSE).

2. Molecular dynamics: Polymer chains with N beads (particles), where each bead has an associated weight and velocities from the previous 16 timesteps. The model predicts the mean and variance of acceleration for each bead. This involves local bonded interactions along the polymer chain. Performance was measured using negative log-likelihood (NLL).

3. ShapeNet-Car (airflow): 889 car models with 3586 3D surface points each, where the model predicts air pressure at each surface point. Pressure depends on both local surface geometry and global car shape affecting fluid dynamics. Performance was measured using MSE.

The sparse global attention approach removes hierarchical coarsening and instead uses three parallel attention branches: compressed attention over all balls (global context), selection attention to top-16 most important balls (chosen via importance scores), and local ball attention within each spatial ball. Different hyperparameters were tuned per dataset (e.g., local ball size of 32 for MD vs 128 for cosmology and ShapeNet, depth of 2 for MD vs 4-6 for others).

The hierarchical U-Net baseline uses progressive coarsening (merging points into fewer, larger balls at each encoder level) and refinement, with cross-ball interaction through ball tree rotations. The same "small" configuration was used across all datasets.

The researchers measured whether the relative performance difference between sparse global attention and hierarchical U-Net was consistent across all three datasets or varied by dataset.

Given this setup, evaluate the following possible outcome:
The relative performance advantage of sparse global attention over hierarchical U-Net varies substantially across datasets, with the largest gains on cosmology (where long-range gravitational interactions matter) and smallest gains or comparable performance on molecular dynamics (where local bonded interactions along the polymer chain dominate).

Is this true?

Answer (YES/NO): NO